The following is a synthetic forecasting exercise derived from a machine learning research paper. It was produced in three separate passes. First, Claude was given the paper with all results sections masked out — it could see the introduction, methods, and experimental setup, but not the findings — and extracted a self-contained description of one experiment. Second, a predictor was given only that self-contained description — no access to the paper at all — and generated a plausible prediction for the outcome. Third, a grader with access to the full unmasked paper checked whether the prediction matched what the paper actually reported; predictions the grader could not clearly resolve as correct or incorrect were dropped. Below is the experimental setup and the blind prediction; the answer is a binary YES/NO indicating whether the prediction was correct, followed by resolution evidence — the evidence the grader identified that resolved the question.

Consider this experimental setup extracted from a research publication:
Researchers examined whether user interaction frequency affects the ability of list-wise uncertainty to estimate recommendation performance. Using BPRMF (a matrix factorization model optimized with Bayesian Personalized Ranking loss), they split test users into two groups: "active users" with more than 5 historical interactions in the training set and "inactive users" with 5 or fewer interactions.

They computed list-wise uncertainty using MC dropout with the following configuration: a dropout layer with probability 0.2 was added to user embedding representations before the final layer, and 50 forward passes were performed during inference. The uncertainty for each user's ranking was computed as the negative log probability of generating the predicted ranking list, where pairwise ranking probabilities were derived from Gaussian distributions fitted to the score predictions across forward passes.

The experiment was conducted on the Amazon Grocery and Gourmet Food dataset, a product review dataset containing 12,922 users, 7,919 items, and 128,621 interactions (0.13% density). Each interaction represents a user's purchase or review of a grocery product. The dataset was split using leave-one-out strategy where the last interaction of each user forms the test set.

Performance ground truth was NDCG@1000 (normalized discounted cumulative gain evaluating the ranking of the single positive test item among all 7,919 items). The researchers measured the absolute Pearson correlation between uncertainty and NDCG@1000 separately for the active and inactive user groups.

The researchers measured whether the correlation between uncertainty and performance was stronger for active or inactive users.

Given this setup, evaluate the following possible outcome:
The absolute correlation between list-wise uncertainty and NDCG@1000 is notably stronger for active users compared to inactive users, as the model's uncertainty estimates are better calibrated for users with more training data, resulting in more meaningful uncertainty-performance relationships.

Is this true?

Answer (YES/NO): YES